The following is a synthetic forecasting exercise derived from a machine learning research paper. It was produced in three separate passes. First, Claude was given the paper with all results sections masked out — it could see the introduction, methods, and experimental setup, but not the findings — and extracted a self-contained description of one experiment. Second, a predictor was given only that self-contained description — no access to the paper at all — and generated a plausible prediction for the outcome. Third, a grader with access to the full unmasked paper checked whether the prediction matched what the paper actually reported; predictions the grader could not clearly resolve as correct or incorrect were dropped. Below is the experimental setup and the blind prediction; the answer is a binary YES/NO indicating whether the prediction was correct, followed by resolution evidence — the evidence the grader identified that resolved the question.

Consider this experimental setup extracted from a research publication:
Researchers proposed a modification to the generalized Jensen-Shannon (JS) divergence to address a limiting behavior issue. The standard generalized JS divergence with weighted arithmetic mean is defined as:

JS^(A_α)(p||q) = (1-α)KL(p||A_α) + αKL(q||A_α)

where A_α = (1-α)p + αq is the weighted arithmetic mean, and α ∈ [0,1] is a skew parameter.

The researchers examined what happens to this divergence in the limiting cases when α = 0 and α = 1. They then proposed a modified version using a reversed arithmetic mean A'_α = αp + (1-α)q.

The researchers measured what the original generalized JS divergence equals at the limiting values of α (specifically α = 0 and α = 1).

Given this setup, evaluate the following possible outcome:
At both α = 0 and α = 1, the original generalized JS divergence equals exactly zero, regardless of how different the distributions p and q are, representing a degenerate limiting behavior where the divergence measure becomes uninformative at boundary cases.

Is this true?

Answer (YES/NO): YES